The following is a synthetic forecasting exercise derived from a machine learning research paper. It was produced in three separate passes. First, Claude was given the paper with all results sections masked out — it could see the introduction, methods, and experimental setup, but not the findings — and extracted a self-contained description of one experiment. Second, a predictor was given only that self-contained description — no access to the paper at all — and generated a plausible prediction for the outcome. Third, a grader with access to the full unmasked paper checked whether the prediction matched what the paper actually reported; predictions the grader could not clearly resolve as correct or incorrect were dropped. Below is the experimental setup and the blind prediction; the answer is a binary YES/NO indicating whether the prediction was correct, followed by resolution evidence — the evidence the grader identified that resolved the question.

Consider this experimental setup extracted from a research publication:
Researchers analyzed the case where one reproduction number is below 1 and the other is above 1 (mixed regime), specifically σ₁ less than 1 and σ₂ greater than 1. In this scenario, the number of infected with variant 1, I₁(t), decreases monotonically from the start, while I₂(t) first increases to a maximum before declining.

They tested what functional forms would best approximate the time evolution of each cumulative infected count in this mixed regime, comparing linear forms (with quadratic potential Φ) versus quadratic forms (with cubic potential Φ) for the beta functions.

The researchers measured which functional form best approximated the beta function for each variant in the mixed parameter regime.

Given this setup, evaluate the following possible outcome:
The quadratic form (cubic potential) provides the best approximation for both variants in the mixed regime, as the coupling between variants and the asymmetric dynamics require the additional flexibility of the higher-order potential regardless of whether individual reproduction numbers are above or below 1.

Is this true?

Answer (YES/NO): NO